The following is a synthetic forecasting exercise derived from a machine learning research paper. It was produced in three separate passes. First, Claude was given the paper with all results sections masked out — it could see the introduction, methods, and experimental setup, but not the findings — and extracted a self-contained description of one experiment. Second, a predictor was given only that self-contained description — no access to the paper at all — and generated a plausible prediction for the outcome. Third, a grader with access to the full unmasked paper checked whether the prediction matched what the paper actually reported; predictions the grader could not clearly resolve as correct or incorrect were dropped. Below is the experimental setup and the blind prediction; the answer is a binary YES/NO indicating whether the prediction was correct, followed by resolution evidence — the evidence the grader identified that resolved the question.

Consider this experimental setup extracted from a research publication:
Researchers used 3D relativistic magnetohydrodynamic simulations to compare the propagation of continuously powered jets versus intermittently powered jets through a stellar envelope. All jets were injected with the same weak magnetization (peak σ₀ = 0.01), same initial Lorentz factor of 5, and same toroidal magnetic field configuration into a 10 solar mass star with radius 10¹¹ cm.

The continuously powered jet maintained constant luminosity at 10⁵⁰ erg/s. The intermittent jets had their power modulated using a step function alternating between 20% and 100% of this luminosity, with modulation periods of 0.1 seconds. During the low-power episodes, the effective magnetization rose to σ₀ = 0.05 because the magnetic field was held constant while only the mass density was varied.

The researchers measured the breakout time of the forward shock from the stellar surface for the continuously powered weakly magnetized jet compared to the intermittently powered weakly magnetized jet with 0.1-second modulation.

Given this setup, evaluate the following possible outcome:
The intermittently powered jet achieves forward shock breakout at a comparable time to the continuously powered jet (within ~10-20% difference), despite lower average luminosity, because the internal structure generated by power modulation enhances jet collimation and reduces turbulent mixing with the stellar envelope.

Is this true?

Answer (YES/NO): NO